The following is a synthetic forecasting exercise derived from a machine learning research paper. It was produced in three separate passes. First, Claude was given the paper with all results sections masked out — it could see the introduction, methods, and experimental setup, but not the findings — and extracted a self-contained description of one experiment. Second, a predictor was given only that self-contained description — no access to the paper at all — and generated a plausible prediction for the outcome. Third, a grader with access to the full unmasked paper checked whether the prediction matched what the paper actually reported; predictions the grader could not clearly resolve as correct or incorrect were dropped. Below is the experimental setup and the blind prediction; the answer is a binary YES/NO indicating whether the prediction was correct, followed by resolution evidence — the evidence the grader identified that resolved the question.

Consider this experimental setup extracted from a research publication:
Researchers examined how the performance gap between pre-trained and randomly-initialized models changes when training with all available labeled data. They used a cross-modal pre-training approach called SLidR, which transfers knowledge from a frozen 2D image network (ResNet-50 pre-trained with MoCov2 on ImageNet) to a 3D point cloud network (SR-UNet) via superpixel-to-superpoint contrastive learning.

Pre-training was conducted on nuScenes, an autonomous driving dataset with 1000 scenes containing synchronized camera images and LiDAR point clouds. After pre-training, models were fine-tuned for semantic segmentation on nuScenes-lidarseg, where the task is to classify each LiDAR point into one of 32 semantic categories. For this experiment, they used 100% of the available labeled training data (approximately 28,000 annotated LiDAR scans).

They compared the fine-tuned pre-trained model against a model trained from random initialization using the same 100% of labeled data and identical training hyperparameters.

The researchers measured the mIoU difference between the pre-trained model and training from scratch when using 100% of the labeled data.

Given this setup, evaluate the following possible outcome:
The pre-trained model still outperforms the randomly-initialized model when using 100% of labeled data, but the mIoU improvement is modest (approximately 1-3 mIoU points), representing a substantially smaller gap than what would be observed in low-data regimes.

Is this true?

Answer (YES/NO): NO